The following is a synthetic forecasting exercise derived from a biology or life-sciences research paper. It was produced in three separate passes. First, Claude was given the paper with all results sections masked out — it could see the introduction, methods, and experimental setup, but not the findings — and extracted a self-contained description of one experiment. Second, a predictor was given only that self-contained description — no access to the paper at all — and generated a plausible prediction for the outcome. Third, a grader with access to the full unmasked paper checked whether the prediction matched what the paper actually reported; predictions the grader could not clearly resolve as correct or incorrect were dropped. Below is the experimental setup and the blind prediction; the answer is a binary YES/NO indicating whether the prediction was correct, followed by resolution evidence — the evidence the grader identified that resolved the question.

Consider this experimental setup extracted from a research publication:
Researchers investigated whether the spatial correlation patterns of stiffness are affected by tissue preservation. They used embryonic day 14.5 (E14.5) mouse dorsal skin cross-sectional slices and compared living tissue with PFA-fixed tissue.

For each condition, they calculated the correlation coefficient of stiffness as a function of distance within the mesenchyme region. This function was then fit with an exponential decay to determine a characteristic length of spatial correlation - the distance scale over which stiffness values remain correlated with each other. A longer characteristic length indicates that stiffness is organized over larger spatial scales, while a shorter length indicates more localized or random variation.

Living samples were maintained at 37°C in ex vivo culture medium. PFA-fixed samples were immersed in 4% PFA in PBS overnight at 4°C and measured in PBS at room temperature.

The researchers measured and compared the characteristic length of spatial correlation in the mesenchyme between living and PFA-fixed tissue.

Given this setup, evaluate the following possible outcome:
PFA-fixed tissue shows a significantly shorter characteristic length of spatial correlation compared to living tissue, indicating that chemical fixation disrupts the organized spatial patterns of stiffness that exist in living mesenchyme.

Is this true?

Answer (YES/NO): YES